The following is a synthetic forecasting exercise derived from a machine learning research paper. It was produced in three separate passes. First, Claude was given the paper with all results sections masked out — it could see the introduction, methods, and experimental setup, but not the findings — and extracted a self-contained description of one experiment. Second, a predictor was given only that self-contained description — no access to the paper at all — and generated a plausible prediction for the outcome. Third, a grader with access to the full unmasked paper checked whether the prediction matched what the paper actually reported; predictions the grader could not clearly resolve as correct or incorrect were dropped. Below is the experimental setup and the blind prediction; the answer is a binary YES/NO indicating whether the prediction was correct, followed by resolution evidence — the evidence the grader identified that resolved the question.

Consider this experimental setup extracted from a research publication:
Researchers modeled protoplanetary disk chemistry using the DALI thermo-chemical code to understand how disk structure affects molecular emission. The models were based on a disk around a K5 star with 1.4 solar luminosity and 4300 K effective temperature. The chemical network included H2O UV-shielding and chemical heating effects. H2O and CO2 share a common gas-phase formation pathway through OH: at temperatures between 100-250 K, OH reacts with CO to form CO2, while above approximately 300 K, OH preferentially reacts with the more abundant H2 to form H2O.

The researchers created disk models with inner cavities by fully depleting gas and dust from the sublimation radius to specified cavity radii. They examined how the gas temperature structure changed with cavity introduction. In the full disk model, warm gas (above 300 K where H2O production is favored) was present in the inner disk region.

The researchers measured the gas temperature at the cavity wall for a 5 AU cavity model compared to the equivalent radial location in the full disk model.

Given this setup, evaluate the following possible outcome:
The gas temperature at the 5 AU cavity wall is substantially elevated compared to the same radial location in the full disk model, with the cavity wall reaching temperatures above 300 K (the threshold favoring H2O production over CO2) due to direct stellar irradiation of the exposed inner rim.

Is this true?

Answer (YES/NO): NO